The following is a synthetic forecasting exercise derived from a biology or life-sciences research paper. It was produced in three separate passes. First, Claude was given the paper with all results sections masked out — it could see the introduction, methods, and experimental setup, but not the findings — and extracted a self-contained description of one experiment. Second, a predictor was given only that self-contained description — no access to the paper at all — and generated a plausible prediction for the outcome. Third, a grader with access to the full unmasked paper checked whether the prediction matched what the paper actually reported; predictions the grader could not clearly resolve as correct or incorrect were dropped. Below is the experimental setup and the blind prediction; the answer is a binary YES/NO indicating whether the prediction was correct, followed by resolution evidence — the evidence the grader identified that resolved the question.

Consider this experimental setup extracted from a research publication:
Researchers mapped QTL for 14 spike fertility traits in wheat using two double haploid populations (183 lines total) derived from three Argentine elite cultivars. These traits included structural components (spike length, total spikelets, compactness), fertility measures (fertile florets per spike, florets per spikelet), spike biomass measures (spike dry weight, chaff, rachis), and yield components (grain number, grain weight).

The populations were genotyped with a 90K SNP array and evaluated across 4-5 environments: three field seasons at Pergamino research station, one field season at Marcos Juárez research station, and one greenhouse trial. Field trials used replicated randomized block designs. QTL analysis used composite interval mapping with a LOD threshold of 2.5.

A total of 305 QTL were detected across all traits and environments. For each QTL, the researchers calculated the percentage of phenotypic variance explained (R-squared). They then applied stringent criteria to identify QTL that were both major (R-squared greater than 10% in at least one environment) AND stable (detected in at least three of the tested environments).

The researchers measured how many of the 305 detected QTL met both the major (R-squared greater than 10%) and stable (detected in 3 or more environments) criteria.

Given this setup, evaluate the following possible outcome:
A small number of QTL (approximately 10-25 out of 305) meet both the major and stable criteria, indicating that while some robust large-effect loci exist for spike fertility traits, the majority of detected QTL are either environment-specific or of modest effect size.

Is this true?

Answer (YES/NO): NO